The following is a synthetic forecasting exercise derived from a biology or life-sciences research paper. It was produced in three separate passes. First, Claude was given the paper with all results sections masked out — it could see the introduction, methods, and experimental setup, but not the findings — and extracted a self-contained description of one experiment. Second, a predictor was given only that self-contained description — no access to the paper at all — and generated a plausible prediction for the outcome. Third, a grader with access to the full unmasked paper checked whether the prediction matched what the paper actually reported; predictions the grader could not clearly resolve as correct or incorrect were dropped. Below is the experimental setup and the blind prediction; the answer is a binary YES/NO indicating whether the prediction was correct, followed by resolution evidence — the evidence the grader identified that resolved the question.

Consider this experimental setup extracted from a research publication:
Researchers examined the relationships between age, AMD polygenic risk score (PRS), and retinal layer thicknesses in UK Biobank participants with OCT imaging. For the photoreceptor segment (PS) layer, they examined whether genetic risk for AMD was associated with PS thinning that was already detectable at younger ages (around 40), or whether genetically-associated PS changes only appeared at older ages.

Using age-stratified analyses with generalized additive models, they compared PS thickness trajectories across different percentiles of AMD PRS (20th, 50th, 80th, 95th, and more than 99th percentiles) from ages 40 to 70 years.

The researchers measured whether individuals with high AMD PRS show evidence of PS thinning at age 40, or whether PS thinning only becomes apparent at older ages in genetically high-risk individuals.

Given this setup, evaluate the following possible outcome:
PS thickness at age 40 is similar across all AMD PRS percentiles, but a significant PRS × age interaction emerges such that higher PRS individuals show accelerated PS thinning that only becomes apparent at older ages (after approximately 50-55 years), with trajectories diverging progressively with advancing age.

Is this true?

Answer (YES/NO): NO